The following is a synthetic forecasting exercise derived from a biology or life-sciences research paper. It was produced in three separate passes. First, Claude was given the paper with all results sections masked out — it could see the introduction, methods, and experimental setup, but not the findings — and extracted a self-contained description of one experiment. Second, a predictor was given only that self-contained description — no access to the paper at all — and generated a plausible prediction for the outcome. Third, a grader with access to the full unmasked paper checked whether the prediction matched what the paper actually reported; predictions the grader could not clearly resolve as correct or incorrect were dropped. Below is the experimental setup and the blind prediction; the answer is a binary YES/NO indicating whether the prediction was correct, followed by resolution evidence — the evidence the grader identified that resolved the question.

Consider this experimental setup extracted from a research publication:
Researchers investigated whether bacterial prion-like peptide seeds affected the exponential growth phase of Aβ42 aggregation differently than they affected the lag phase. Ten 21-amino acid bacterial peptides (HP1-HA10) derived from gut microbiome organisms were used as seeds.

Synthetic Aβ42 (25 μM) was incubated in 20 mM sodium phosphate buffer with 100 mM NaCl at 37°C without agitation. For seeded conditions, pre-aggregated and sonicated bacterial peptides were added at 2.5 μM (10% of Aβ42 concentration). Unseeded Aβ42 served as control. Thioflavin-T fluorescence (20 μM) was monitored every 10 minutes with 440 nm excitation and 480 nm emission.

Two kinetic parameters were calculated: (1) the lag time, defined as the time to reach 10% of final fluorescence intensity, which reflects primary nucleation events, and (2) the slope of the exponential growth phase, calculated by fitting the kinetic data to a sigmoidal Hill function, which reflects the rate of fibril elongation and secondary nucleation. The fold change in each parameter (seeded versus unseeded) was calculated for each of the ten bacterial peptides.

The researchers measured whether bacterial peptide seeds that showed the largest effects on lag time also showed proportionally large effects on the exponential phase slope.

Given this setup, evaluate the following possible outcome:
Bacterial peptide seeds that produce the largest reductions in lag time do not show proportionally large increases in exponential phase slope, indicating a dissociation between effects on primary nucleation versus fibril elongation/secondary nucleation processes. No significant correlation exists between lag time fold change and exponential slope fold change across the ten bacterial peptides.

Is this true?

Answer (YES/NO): YES